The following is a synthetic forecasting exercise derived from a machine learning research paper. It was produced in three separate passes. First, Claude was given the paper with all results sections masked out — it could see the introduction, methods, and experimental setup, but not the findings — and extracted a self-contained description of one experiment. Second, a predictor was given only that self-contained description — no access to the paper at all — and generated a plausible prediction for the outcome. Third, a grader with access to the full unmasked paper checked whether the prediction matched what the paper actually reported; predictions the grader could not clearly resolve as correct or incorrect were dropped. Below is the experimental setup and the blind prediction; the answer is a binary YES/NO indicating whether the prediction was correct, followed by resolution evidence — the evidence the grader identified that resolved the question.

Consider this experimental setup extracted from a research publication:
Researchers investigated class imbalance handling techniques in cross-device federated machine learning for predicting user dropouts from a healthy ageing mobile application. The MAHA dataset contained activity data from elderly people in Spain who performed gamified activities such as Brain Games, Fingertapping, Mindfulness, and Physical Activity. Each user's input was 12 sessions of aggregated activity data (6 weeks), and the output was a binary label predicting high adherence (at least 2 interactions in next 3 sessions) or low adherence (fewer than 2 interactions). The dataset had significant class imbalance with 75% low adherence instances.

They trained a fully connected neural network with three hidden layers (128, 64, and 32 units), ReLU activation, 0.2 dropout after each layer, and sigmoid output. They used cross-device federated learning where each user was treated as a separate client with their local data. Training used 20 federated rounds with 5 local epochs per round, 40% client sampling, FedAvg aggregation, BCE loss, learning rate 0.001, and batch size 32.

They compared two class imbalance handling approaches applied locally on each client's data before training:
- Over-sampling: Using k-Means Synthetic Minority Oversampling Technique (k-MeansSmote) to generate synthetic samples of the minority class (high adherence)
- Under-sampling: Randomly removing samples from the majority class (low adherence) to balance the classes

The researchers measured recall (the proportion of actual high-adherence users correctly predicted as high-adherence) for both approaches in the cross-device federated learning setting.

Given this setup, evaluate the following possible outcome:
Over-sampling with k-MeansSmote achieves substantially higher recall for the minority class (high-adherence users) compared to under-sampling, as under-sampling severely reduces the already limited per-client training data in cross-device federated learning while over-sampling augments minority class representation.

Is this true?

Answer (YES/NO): NO